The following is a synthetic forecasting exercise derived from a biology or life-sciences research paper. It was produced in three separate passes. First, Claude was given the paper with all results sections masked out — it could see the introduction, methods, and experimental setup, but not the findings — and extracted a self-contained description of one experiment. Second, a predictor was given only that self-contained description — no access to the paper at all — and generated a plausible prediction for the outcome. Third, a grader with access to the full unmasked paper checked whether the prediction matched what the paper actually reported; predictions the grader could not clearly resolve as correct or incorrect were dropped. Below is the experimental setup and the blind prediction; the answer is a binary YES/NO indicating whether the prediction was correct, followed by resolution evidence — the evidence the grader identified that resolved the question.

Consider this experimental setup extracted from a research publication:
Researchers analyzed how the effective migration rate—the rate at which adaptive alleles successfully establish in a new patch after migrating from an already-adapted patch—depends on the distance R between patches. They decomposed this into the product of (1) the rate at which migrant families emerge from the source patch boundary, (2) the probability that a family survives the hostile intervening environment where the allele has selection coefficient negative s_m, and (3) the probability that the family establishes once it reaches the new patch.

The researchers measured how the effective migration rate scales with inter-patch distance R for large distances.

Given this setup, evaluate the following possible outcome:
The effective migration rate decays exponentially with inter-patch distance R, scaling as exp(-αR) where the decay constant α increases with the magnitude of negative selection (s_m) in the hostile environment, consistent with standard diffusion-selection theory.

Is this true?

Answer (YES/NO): NO